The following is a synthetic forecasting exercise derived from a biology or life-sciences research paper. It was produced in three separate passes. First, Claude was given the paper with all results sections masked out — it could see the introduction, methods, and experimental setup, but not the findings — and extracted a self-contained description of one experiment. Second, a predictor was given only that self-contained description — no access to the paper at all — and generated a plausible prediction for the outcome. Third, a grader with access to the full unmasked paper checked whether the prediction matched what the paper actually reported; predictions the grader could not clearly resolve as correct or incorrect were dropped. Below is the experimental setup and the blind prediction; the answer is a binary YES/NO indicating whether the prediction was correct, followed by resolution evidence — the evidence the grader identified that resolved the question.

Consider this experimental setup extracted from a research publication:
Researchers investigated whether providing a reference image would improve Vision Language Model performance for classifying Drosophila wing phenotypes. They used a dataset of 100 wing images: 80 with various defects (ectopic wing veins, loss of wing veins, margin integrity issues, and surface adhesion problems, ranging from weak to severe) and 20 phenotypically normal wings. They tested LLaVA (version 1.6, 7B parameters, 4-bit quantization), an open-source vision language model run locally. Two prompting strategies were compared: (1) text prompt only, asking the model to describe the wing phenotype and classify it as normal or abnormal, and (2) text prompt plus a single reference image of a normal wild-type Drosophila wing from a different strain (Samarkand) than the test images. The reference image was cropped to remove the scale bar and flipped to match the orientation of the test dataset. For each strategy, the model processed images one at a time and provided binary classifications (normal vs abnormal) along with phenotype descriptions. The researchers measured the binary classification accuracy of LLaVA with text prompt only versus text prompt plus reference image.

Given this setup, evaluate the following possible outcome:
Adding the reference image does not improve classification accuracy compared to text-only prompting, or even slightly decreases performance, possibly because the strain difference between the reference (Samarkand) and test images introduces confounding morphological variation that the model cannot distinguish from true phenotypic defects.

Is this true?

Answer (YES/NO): NO